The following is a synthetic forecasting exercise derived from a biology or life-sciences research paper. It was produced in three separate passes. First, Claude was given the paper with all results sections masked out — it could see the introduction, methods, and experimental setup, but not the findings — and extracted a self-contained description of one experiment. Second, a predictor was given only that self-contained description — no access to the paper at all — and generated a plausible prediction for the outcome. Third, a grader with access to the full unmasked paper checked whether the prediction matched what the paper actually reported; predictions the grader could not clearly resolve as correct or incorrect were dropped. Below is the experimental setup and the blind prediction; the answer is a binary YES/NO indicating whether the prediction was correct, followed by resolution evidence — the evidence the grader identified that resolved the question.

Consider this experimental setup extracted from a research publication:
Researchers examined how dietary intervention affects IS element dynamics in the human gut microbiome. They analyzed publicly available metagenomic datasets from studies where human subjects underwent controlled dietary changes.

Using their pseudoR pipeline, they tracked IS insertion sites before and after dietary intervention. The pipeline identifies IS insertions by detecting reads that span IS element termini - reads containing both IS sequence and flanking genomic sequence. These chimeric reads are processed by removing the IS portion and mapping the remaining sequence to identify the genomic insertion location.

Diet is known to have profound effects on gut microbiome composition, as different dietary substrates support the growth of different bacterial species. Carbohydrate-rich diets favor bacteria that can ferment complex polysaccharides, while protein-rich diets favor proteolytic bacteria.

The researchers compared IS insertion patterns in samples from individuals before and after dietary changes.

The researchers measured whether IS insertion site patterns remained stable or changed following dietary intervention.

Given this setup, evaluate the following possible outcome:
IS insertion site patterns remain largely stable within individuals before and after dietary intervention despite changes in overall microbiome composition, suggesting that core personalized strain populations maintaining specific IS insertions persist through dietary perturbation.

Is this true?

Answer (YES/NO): NO